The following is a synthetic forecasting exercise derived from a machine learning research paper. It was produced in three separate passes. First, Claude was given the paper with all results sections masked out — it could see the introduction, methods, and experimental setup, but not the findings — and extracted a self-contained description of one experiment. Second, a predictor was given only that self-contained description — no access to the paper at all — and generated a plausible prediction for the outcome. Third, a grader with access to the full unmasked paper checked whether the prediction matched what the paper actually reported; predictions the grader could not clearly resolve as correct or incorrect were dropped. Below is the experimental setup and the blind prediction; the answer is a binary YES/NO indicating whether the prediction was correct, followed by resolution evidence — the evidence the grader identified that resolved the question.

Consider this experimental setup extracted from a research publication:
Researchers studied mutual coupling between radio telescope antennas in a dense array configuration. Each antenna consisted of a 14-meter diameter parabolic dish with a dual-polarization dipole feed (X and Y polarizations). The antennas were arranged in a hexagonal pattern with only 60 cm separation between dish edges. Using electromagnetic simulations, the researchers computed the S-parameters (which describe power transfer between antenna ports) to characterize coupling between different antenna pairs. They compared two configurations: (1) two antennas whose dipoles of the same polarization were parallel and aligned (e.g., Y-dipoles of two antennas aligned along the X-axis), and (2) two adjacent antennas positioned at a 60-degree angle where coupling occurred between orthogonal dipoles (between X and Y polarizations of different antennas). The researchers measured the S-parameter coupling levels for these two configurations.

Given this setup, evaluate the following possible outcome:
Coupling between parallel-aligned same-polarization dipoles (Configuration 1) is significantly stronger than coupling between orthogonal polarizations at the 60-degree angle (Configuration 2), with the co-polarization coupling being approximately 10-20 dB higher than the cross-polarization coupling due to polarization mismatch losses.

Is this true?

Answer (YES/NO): NO